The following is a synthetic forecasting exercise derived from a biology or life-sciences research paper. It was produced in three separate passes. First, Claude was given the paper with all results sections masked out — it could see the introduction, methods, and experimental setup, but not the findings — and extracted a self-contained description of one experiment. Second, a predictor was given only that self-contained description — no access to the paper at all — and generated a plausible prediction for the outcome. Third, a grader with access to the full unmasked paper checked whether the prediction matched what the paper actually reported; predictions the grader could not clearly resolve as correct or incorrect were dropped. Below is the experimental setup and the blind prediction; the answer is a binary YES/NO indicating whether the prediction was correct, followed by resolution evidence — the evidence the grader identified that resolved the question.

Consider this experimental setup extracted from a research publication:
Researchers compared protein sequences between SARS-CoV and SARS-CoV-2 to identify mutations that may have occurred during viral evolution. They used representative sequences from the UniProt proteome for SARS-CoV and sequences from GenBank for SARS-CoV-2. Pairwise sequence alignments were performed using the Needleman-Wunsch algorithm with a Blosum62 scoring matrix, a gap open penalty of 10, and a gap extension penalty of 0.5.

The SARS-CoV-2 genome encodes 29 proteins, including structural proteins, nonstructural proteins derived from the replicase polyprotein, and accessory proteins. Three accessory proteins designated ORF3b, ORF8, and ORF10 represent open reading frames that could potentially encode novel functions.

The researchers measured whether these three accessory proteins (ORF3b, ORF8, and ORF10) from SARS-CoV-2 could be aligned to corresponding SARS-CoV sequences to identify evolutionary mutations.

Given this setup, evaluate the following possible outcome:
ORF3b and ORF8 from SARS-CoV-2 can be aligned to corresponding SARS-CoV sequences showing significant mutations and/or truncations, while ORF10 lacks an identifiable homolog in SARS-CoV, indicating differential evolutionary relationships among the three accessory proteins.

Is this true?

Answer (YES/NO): NO